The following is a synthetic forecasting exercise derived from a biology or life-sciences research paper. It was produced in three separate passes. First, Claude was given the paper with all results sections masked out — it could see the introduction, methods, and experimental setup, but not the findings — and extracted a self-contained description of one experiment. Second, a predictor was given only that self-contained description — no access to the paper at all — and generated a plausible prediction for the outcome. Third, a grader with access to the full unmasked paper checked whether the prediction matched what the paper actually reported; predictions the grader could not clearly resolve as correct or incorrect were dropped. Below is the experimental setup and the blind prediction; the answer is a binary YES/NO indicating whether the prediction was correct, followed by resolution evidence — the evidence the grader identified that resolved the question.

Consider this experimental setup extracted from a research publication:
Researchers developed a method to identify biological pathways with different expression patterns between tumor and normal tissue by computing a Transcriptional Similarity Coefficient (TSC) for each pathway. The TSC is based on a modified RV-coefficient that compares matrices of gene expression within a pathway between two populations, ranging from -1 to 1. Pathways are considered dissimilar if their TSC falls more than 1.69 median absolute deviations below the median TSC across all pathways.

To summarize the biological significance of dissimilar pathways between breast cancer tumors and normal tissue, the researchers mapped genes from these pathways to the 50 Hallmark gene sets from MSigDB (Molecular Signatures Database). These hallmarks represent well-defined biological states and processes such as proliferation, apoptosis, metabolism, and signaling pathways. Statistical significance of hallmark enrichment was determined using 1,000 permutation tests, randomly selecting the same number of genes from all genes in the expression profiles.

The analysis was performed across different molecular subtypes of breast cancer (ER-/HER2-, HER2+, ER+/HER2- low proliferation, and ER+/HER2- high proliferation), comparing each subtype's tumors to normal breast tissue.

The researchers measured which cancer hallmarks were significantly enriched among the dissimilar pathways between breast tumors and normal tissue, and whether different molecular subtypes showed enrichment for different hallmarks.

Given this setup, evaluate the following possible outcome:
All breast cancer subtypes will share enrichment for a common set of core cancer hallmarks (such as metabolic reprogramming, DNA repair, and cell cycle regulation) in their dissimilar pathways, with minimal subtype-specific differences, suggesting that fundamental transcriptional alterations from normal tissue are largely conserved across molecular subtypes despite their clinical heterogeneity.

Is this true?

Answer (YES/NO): NO